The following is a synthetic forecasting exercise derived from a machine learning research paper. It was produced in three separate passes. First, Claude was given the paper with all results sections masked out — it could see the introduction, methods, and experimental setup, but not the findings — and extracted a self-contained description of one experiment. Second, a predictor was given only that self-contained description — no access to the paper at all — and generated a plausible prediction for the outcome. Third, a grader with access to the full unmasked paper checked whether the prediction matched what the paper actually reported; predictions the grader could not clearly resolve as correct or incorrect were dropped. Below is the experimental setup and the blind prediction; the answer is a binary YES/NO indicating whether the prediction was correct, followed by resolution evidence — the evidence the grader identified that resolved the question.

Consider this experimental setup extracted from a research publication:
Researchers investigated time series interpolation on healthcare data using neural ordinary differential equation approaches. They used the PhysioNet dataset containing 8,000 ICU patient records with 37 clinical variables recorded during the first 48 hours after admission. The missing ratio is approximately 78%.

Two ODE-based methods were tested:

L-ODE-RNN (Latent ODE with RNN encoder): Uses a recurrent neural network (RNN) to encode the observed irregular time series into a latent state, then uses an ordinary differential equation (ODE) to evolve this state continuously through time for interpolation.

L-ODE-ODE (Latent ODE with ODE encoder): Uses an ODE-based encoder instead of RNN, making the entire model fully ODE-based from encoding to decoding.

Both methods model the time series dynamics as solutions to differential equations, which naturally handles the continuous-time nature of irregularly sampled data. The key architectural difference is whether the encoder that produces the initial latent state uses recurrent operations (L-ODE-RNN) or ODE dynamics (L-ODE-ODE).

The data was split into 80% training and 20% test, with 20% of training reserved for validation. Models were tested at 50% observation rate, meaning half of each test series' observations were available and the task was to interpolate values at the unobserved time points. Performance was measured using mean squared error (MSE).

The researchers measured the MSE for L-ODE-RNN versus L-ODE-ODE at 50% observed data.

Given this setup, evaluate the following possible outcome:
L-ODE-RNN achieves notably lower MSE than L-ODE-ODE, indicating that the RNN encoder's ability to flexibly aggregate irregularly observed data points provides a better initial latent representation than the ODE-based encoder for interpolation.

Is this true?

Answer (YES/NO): NO